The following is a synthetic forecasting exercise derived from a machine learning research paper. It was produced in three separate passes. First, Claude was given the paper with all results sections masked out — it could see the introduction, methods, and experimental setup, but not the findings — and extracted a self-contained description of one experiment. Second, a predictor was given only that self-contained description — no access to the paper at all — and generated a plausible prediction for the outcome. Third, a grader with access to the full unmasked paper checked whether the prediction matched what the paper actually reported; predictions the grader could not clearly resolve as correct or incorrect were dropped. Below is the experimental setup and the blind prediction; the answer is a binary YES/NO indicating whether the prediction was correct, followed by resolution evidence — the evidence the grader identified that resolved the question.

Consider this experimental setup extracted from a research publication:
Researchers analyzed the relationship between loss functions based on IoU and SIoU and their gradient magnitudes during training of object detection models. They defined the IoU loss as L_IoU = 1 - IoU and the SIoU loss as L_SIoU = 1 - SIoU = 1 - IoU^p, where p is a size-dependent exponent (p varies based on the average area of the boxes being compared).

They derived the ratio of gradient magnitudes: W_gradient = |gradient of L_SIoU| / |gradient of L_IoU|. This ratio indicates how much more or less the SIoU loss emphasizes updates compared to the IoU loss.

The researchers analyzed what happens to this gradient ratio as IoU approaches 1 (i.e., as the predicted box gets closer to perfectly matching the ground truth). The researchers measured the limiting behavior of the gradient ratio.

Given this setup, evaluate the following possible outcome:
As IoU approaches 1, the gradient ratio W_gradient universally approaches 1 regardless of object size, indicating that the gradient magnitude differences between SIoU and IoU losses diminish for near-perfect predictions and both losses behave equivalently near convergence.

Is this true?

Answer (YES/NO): NO